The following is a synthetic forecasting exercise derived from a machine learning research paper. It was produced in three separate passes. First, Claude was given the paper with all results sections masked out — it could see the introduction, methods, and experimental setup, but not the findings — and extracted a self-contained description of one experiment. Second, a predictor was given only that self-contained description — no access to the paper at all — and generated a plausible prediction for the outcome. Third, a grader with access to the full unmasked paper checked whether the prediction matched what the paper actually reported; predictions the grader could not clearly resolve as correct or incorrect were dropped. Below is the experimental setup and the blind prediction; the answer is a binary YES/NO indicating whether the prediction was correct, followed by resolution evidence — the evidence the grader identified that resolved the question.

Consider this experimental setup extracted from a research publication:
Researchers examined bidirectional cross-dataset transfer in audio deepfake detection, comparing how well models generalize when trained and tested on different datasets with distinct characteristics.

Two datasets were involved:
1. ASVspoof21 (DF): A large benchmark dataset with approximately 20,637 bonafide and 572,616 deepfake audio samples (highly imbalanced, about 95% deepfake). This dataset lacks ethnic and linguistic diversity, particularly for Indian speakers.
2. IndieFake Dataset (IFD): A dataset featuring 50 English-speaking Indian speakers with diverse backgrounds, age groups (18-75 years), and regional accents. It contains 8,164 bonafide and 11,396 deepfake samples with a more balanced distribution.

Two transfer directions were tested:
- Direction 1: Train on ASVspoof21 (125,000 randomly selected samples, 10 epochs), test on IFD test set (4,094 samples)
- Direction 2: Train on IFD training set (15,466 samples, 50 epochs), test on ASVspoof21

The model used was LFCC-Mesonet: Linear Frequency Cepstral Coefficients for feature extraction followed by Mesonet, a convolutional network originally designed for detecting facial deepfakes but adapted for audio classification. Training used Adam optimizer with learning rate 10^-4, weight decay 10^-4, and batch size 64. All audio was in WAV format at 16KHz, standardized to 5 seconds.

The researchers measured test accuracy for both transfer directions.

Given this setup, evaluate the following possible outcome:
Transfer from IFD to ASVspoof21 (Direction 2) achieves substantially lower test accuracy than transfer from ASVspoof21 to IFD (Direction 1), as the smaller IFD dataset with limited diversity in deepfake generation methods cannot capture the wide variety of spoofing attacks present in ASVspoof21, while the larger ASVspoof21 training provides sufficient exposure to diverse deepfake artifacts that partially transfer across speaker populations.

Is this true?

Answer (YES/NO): NO